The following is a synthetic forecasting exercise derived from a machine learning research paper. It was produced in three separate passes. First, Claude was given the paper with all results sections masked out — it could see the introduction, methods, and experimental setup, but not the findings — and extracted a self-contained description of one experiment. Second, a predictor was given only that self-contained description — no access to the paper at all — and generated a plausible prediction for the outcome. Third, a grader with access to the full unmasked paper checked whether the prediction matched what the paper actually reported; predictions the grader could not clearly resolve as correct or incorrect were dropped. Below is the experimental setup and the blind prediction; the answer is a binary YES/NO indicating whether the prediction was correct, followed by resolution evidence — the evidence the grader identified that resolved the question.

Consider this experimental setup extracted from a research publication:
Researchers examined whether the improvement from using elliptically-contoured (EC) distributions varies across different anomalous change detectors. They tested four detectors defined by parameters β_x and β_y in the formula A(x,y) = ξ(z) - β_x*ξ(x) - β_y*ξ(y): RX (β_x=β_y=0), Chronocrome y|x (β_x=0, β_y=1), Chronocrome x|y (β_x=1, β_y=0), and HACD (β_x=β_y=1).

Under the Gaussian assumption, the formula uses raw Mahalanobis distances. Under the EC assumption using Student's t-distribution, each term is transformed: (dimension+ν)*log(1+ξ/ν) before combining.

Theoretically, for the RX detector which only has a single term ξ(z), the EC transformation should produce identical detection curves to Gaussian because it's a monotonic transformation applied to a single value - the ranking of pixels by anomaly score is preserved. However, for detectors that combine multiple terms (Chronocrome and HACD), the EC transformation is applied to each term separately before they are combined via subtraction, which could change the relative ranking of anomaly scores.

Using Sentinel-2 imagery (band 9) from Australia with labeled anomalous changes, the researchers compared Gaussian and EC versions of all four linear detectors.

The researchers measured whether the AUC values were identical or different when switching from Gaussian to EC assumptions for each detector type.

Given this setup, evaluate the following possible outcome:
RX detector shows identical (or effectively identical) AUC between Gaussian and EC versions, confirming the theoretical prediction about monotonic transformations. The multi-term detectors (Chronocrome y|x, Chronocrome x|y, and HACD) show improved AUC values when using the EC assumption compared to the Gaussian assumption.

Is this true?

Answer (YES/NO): YES